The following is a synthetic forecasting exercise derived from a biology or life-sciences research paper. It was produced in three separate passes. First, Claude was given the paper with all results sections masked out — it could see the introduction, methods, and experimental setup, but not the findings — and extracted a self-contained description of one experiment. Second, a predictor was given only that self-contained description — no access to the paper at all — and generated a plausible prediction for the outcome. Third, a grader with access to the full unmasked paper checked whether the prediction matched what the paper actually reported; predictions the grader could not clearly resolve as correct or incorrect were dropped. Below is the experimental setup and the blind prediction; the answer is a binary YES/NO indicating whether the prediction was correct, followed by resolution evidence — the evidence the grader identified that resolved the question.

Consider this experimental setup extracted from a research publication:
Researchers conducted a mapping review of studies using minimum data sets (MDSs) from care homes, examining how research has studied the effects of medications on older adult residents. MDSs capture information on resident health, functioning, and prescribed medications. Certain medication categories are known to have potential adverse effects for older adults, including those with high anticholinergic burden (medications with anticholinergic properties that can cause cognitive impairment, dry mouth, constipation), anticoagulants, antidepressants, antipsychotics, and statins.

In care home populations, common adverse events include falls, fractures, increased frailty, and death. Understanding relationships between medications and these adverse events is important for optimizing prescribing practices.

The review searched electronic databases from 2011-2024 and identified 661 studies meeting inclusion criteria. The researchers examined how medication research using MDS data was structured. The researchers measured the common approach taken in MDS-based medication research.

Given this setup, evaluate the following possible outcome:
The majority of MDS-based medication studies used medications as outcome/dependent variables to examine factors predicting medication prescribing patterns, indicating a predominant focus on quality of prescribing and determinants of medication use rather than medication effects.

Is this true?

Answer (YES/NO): NO